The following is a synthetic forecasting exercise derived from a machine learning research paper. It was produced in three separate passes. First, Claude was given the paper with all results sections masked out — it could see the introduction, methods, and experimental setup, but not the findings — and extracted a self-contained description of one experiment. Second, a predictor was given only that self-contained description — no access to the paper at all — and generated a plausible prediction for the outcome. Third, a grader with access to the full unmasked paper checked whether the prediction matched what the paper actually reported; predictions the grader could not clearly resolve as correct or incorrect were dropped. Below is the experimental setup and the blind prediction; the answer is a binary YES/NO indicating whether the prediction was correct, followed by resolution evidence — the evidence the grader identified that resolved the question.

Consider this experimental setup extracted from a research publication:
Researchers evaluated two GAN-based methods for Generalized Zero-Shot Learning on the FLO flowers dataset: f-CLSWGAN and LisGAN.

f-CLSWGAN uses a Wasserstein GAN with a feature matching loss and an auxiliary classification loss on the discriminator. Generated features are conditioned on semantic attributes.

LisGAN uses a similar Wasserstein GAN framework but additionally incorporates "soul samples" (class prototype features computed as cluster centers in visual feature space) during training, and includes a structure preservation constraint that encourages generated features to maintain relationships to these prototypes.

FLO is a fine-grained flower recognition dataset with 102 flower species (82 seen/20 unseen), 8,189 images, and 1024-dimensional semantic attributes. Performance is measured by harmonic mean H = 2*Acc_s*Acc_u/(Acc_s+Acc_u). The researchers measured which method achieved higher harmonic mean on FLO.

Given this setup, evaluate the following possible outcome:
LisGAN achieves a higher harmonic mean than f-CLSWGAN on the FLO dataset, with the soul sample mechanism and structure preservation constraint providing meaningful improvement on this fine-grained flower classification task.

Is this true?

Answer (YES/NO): YES